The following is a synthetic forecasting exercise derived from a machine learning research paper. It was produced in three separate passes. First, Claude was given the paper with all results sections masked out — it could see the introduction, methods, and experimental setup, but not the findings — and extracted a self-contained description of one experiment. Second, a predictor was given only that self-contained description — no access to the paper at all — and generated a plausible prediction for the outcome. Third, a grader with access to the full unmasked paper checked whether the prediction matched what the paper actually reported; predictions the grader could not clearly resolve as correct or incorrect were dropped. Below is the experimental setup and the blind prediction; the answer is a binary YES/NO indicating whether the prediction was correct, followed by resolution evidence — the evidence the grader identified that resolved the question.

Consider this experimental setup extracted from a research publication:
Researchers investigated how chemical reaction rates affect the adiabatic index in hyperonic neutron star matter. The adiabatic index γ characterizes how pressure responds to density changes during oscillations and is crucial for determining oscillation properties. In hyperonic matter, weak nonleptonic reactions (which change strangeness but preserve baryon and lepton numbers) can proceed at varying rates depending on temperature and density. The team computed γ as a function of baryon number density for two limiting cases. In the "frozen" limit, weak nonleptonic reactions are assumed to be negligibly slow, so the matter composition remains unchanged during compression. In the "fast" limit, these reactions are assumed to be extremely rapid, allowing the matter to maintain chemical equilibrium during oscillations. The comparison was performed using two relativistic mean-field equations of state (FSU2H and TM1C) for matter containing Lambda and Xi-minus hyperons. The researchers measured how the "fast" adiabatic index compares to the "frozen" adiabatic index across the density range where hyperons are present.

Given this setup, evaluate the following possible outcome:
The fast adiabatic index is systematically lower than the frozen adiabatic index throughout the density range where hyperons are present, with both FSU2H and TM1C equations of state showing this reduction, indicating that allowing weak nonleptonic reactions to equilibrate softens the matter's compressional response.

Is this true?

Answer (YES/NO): YES